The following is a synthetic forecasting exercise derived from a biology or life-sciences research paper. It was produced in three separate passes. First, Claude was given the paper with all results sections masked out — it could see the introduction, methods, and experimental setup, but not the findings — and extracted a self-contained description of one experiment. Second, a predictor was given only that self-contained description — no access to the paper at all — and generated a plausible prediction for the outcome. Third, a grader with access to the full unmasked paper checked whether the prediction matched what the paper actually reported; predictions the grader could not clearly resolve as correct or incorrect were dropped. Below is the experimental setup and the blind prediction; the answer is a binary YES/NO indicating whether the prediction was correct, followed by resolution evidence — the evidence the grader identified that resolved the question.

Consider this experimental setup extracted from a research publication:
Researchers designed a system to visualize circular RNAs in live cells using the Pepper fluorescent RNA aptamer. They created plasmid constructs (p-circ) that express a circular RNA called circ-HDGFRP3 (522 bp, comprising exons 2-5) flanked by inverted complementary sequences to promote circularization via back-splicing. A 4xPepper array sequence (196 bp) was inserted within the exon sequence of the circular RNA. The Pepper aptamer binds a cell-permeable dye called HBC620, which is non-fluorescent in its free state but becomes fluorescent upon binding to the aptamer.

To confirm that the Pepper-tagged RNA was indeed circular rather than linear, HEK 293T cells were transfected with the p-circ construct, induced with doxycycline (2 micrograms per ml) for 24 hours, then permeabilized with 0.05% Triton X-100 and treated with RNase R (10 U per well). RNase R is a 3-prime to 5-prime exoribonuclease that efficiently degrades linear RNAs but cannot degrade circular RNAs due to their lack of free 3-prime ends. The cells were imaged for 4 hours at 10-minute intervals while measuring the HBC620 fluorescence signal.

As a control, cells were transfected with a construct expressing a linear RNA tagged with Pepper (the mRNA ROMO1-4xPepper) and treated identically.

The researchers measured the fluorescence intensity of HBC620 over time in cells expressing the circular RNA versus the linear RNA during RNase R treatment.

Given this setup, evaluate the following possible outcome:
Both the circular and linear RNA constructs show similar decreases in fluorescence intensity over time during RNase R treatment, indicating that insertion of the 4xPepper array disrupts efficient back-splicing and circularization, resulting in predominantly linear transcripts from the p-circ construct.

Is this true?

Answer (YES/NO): NO